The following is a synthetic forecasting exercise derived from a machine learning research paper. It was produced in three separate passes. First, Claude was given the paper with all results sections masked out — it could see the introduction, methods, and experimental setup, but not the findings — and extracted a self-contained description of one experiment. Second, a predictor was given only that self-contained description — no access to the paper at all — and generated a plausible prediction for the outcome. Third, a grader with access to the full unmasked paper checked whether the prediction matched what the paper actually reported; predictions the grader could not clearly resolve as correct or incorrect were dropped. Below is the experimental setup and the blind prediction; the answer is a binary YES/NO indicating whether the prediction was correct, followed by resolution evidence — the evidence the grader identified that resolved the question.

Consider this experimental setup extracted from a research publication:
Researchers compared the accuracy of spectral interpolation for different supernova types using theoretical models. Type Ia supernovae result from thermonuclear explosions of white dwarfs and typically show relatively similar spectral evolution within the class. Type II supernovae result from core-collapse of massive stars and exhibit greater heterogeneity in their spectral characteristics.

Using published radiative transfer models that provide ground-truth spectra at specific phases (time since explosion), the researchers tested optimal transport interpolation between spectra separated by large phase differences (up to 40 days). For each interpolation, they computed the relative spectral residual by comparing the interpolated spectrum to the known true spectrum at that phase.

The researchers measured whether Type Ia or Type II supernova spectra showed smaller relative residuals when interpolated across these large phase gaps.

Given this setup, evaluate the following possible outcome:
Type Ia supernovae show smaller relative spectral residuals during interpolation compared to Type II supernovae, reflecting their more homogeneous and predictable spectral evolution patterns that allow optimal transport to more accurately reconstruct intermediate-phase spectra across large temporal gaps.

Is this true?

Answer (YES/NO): NO